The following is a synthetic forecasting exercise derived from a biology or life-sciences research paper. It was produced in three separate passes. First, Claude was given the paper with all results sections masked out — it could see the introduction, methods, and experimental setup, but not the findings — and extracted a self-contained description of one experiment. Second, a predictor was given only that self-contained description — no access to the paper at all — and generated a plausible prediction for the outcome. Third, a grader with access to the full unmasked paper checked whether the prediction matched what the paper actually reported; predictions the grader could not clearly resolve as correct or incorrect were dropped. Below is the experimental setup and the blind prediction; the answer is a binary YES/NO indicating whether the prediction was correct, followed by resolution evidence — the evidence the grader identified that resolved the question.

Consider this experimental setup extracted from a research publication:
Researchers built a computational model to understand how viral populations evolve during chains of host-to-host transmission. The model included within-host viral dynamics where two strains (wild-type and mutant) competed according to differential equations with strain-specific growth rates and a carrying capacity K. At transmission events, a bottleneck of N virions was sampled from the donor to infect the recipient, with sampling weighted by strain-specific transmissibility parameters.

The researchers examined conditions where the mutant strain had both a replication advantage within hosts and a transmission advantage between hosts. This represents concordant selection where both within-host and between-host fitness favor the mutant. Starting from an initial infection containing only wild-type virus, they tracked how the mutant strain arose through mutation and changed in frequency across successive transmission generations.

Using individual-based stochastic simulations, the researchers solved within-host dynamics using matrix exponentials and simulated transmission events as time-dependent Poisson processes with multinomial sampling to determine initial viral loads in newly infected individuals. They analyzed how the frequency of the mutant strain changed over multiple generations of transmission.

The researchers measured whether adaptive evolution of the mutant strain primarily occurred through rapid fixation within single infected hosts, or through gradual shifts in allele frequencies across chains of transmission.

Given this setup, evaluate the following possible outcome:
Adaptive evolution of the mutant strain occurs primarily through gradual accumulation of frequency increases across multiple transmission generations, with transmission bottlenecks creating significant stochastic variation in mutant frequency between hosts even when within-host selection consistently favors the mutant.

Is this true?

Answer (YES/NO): NO